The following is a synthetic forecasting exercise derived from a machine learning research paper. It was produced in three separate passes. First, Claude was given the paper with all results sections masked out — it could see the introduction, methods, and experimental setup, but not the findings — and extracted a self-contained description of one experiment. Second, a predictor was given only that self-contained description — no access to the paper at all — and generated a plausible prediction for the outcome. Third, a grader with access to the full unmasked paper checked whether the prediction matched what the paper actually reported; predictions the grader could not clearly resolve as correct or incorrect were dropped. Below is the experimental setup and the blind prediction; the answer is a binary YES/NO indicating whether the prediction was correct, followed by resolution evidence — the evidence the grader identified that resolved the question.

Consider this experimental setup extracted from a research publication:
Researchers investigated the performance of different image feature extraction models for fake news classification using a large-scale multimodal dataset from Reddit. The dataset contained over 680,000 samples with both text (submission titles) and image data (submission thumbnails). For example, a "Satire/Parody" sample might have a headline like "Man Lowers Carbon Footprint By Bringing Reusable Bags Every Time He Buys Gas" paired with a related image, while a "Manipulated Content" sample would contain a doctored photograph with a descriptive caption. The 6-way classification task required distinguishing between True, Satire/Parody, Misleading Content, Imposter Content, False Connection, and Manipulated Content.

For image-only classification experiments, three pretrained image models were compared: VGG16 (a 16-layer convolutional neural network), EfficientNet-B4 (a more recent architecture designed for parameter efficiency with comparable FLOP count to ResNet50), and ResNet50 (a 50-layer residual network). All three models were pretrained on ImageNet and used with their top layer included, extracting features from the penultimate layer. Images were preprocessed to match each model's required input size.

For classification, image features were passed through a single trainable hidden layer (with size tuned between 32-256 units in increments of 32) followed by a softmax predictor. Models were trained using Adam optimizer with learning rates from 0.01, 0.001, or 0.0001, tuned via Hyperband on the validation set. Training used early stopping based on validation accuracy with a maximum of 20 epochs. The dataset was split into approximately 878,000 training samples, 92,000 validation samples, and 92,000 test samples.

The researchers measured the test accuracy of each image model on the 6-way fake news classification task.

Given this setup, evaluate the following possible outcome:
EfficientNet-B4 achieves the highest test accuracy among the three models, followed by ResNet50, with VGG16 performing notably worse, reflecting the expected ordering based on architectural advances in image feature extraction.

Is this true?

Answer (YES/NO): NO